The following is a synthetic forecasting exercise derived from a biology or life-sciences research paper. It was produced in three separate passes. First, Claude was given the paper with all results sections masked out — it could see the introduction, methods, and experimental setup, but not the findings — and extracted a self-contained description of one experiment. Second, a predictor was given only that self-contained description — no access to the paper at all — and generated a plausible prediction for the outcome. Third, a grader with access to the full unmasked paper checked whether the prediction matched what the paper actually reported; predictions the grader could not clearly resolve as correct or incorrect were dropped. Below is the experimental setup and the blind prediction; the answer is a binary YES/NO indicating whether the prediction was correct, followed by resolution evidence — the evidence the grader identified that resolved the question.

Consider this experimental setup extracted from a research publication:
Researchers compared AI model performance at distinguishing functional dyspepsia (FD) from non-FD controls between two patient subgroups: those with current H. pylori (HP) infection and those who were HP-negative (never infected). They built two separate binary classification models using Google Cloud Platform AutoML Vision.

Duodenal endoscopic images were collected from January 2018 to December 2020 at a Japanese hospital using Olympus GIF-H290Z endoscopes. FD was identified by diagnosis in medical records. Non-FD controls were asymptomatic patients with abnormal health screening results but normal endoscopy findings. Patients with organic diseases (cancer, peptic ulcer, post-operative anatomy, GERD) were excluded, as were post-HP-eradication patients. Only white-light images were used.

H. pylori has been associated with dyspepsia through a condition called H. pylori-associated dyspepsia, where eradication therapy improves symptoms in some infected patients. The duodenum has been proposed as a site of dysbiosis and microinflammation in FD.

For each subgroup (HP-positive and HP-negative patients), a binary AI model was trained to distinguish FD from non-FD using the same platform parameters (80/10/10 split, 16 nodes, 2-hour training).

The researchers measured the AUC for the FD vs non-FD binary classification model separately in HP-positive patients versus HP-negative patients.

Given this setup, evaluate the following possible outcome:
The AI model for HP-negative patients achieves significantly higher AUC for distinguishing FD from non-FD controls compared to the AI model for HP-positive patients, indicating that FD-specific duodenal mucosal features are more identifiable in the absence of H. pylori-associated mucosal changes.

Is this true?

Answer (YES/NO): NO